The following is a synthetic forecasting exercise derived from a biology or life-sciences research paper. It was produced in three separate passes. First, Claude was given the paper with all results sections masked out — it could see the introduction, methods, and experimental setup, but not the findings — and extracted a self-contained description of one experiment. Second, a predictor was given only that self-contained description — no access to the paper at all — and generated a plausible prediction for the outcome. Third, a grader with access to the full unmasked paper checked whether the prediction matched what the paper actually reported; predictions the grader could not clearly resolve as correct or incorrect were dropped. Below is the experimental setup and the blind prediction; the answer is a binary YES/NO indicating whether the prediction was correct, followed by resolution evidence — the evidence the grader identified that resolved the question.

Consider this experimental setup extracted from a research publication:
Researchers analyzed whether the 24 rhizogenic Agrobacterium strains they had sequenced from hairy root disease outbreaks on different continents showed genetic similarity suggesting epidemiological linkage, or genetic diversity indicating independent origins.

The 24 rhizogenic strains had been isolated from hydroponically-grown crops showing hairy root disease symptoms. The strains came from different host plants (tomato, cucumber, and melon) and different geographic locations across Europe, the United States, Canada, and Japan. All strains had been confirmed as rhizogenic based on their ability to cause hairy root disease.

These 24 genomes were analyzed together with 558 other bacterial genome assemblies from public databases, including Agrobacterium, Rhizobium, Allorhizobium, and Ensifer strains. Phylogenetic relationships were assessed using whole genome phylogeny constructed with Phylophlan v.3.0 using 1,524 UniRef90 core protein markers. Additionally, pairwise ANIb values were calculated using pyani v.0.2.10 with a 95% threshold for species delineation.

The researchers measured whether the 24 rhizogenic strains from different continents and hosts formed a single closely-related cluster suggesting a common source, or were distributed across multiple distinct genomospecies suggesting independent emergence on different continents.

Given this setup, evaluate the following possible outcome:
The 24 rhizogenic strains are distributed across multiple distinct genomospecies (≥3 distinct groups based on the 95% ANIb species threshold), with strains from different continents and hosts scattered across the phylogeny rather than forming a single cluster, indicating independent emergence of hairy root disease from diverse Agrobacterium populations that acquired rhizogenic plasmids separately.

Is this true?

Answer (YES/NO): YES